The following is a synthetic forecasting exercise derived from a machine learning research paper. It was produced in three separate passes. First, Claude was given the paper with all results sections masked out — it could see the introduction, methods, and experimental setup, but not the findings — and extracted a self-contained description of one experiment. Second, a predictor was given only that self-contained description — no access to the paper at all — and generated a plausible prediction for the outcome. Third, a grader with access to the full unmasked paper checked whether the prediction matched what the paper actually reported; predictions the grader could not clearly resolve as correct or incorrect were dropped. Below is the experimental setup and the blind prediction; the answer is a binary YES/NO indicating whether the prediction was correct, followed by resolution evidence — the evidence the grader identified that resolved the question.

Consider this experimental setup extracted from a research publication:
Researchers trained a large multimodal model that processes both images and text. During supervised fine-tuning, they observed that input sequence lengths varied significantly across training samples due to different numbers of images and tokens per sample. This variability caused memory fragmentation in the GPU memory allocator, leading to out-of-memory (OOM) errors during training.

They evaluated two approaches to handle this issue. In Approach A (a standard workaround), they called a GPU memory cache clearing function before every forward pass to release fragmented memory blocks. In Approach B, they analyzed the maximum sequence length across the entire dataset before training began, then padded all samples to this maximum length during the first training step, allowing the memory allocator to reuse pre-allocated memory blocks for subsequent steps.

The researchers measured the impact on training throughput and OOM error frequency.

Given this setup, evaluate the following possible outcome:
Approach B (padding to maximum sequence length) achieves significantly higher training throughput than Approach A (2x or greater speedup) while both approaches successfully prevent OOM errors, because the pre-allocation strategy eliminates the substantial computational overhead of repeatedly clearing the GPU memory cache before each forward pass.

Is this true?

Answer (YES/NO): NO